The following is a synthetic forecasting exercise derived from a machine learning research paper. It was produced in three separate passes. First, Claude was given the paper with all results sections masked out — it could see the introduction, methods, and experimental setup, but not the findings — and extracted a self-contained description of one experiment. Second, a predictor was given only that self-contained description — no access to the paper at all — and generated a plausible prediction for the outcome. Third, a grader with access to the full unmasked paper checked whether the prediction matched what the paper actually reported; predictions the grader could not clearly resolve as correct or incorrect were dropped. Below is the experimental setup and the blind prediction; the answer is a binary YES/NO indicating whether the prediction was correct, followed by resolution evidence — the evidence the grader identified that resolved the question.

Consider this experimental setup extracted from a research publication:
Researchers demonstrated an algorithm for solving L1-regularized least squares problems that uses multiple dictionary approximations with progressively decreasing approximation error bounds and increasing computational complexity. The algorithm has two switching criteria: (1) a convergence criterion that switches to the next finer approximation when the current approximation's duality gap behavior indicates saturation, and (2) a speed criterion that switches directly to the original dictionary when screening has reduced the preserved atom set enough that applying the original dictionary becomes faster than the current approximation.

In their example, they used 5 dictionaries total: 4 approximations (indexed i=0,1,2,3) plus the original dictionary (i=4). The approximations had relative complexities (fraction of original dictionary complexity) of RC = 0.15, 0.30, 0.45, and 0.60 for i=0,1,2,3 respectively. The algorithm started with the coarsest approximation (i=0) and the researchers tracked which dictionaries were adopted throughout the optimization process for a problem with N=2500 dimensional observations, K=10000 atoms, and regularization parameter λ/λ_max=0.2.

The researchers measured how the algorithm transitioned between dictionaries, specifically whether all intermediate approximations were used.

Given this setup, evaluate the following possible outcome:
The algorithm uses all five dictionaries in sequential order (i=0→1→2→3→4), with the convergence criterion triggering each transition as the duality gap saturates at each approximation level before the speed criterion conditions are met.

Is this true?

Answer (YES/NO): NO